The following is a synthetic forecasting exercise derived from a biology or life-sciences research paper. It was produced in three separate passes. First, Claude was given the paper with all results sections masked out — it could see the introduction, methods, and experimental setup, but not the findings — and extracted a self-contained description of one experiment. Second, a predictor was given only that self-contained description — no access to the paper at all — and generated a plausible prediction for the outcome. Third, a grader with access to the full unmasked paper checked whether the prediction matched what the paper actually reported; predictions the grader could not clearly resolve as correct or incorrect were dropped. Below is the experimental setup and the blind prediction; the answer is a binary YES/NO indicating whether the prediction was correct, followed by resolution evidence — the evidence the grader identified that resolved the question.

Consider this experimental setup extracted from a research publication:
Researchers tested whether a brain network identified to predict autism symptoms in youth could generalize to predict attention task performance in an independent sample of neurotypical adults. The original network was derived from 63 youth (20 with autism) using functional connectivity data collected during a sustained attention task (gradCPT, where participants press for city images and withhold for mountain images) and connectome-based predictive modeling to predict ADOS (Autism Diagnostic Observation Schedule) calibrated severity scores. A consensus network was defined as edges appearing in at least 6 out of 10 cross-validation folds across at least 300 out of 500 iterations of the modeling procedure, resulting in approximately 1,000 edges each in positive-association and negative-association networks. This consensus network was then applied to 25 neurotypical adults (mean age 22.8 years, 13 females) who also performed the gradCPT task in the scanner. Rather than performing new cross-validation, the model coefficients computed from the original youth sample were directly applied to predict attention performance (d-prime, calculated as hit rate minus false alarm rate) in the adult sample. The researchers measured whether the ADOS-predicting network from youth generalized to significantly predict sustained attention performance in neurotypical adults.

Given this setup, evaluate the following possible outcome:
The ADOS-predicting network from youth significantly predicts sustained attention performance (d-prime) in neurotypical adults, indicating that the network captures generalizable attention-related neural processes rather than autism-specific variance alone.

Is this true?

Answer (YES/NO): YES